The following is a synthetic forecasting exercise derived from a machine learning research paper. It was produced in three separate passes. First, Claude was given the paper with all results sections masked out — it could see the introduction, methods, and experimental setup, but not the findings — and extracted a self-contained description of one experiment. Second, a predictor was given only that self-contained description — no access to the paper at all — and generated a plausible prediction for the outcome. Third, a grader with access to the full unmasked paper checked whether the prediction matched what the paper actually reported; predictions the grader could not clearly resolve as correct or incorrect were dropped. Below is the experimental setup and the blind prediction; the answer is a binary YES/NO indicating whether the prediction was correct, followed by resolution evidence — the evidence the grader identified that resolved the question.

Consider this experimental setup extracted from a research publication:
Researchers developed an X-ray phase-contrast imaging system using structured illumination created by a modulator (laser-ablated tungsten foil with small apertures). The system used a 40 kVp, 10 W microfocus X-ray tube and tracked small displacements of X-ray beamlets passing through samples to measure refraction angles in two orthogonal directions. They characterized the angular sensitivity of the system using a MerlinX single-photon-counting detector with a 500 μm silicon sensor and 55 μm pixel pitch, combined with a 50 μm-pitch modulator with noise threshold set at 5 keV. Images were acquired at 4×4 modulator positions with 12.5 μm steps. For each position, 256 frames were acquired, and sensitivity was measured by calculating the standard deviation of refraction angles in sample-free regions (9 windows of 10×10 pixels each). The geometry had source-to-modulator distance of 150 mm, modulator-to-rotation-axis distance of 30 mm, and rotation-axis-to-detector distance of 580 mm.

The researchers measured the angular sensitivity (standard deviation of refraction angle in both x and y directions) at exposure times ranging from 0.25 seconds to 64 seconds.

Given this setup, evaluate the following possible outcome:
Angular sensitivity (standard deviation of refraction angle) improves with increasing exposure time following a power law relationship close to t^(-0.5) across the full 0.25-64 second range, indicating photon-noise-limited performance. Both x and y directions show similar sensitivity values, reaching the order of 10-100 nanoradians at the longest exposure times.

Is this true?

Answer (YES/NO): NO